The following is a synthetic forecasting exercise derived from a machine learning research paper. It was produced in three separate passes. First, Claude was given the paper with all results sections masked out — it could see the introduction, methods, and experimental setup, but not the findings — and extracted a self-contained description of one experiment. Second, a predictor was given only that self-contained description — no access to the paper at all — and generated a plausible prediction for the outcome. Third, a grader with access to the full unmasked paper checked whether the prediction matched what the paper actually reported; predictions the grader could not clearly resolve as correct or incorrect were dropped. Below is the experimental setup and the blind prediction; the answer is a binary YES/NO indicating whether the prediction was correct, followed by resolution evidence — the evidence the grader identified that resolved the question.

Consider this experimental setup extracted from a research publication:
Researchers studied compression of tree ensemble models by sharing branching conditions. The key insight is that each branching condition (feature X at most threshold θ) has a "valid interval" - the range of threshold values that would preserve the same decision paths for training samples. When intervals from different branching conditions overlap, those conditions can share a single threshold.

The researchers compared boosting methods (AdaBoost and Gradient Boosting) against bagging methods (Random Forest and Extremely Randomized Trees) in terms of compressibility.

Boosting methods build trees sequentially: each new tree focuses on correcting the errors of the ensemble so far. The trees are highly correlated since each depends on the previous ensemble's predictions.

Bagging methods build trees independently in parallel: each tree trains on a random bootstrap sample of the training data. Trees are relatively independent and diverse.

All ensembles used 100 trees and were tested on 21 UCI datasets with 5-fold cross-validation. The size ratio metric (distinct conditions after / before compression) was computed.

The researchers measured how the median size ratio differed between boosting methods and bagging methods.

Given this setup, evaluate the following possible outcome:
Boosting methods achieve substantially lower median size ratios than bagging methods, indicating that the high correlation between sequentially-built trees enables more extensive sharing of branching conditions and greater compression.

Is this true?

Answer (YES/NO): NO